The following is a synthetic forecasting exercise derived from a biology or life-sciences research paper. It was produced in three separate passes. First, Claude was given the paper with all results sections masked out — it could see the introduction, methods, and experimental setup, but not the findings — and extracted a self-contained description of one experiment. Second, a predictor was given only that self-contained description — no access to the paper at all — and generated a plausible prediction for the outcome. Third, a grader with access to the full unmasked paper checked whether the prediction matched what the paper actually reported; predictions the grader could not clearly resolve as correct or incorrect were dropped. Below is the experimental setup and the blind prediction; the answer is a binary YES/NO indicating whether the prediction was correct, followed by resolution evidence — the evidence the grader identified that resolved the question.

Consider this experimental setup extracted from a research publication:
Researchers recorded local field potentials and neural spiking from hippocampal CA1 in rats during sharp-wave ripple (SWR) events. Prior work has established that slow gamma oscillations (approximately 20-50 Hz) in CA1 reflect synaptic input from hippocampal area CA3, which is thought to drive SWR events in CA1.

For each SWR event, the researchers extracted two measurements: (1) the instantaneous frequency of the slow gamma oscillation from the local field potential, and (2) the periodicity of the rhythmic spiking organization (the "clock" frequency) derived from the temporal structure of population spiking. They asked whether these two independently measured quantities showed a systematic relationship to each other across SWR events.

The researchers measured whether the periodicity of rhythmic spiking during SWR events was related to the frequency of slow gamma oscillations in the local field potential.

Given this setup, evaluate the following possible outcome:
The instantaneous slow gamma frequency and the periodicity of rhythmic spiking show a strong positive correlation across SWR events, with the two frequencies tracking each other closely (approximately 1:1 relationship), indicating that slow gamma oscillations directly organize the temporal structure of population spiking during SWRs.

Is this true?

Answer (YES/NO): NO